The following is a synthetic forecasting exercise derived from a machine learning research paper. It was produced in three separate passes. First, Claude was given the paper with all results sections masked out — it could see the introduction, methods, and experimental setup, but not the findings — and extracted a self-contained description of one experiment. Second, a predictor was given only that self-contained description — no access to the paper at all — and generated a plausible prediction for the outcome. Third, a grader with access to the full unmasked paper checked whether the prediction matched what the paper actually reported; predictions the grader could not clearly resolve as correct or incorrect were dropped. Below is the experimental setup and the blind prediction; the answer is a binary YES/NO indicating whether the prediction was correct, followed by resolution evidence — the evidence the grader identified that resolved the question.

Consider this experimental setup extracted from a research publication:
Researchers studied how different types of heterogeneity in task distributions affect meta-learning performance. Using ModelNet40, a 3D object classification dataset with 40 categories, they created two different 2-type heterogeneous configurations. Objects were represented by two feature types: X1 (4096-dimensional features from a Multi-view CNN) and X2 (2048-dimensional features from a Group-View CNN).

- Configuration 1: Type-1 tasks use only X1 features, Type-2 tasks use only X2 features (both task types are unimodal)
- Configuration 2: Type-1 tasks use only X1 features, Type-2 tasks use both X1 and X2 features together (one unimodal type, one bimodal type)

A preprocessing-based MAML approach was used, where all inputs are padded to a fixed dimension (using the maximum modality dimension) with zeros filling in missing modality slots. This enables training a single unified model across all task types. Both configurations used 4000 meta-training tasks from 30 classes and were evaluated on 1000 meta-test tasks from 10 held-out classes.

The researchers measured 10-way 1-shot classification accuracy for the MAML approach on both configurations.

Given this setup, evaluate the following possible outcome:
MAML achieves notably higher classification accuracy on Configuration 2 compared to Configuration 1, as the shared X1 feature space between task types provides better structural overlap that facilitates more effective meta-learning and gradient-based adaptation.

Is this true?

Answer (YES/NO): NO